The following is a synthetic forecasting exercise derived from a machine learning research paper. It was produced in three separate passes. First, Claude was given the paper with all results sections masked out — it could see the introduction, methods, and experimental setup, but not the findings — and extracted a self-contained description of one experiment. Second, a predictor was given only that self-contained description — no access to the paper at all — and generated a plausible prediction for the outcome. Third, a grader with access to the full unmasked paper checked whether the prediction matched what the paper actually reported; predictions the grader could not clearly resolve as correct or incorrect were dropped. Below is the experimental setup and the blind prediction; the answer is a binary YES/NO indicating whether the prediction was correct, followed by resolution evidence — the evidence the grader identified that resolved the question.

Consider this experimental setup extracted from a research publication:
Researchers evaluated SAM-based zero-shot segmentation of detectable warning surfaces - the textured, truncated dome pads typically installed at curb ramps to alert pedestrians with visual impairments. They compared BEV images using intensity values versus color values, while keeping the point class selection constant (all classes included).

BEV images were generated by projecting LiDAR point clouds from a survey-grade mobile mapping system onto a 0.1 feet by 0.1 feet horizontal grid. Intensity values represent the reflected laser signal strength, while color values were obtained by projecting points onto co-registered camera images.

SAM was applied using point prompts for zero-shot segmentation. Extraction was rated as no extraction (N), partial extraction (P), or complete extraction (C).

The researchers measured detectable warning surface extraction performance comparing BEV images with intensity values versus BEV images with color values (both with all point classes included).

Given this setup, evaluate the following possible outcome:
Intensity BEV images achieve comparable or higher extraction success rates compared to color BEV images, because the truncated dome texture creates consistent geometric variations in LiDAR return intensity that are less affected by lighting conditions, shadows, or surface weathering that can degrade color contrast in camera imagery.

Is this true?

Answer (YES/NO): YES